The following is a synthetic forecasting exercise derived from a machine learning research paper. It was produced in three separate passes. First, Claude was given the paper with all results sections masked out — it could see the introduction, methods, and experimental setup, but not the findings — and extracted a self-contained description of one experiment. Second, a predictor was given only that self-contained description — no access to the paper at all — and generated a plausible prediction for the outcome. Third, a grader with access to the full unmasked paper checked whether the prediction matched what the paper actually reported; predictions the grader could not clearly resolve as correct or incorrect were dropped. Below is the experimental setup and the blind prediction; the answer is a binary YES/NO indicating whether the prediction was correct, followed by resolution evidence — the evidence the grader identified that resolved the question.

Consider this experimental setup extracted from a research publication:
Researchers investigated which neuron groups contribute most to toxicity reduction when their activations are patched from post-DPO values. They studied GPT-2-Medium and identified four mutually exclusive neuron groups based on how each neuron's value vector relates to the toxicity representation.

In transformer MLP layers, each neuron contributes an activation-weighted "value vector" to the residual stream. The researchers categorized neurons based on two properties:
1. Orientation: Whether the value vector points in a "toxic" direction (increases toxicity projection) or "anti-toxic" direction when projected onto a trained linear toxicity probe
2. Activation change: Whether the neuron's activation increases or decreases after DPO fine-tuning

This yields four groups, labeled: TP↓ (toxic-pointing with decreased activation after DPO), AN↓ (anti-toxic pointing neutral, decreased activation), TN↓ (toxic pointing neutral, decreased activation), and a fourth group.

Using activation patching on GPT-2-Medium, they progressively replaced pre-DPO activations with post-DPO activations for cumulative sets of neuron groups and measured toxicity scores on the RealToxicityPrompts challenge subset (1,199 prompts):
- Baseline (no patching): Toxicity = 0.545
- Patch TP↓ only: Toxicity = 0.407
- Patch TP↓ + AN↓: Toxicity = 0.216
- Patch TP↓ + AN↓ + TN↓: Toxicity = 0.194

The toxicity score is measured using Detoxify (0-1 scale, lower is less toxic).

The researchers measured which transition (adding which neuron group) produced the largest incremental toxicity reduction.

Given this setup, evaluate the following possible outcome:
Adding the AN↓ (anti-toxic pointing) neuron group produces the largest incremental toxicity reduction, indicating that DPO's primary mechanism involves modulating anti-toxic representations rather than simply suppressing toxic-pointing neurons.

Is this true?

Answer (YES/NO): YES